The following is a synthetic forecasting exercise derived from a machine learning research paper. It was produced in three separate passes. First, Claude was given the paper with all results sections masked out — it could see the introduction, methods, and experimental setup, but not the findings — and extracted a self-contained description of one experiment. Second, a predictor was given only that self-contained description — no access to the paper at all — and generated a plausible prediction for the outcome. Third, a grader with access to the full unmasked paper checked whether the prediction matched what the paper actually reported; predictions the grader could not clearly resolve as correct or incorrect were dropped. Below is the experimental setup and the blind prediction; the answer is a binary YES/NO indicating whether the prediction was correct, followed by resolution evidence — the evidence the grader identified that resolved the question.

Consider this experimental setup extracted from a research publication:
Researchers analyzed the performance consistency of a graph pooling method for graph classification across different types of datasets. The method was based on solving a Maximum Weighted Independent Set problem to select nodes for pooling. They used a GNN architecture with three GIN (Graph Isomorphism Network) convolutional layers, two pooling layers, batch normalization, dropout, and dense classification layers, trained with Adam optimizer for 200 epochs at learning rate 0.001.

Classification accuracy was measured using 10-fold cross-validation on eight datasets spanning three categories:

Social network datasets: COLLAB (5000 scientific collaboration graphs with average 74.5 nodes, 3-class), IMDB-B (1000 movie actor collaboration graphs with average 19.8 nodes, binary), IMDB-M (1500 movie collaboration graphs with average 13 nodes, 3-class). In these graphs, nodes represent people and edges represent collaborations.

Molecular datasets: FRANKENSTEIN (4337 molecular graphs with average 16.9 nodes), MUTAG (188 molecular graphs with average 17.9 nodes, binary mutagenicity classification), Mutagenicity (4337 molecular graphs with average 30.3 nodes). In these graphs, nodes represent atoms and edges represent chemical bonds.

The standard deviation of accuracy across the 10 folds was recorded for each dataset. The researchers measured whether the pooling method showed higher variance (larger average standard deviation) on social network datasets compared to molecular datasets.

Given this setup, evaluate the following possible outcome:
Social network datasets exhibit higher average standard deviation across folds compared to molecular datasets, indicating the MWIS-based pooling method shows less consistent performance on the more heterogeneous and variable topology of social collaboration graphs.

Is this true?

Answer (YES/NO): YES